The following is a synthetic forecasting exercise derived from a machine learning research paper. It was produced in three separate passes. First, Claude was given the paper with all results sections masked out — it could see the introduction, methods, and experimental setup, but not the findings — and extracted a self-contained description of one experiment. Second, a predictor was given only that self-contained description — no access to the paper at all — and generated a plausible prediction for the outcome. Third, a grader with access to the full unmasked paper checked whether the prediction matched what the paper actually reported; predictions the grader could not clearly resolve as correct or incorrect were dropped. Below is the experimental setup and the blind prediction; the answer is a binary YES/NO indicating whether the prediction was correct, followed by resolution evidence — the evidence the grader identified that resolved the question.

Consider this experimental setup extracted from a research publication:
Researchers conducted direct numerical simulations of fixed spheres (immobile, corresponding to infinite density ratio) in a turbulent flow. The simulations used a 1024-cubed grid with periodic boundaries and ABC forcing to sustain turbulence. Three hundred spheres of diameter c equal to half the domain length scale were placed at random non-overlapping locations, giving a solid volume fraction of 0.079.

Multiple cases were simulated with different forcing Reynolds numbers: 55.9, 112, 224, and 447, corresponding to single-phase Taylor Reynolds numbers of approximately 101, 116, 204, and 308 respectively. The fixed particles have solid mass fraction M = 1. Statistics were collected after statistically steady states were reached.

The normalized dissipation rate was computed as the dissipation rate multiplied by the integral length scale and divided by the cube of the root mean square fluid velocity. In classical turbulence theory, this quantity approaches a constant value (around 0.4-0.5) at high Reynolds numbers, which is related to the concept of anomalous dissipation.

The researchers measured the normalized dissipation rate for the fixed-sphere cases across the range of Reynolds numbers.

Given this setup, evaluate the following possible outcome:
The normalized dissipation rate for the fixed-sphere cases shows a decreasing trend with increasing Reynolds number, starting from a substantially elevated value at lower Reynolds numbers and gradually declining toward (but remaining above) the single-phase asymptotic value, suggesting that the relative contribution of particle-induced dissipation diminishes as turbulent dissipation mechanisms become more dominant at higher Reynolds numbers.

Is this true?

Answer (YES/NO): NO